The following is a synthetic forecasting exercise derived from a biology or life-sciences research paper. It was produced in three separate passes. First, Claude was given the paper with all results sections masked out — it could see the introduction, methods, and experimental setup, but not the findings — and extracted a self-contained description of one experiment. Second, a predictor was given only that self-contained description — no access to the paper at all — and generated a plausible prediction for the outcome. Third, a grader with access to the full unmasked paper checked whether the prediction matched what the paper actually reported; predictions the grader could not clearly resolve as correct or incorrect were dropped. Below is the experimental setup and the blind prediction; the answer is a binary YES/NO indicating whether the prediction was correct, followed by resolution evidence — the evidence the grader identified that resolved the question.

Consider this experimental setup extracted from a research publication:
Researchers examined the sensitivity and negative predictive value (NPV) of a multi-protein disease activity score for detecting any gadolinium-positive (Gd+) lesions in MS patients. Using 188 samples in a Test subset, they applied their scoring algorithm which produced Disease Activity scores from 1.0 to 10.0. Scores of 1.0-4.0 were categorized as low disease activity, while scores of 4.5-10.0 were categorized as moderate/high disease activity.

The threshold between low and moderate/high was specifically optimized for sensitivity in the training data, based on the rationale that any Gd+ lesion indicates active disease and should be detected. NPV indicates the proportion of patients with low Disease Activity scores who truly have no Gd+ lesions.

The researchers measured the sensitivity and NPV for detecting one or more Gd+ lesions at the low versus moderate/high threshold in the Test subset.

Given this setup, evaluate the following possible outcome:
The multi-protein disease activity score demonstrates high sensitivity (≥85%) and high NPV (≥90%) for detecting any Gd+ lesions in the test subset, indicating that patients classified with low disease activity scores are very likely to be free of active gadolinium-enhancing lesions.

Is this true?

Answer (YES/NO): NO